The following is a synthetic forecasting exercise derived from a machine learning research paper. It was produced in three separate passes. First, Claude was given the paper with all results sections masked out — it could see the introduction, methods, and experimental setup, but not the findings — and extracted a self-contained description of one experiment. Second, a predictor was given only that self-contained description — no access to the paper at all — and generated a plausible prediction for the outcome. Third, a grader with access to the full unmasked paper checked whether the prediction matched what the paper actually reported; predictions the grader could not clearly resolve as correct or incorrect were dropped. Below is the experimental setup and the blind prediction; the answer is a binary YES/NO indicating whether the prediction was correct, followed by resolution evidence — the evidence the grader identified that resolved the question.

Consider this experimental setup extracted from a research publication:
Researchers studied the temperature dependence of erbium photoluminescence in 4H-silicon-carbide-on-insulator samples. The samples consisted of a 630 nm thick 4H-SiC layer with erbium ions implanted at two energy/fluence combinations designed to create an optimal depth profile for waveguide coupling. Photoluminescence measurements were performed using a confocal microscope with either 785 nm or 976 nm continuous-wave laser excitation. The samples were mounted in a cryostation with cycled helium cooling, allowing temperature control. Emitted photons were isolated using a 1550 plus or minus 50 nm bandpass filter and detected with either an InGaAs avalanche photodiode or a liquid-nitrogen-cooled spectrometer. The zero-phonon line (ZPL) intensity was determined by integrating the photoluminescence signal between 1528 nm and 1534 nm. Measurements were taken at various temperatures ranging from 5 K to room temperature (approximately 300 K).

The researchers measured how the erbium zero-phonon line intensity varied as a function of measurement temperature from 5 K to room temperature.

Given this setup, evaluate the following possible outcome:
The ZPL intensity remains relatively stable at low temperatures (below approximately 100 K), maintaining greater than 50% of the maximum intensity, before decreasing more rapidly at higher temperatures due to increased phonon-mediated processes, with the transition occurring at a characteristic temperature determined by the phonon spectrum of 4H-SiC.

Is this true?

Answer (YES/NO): NO